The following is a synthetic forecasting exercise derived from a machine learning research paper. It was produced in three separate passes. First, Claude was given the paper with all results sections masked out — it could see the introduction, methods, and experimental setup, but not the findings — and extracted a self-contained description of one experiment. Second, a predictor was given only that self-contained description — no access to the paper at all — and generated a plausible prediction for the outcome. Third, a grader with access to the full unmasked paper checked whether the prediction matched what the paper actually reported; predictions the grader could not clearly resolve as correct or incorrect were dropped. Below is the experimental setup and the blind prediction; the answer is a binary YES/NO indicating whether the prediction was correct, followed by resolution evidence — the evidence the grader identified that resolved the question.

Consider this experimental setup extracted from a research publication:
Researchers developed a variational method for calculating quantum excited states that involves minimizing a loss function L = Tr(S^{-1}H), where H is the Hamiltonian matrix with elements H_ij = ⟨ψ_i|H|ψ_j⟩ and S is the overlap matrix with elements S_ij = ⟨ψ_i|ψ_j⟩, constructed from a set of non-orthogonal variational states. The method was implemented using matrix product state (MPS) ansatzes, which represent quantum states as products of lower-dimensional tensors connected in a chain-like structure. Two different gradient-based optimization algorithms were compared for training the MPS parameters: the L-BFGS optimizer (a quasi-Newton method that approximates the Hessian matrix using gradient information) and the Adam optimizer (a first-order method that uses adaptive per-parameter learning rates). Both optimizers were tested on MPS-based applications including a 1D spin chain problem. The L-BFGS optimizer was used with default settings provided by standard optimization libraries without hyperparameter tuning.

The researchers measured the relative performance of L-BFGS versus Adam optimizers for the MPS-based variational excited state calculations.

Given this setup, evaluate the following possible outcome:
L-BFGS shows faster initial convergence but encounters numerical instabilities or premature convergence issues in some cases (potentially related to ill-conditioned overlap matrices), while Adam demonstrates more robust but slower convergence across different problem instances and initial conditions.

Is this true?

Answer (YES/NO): NO